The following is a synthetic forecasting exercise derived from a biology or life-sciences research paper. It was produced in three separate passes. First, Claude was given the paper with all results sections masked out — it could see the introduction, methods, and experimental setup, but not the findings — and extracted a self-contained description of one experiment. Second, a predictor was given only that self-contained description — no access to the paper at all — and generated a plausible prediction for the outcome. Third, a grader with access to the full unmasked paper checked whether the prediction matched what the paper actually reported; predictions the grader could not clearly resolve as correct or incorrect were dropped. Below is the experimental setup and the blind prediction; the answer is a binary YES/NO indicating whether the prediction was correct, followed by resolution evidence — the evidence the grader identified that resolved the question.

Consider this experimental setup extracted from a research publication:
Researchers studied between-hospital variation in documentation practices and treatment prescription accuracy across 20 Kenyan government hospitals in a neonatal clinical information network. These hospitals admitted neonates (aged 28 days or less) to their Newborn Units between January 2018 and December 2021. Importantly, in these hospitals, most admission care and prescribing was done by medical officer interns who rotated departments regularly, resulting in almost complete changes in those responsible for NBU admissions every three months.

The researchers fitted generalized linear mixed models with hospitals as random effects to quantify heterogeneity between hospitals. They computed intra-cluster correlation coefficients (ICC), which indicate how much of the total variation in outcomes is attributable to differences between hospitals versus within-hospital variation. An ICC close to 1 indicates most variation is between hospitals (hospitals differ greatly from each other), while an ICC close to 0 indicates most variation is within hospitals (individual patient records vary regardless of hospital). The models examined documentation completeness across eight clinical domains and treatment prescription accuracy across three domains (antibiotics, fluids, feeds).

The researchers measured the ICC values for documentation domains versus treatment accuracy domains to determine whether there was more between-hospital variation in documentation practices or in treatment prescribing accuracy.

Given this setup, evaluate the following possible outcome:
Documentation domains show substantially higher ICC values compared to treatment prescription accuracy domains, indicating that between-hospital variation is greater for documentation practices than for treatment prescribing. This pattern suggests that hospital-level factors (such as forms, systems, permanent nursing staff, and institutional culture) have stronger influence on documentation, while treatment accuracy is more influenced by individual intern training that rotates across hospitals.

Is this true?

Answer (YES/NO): NO